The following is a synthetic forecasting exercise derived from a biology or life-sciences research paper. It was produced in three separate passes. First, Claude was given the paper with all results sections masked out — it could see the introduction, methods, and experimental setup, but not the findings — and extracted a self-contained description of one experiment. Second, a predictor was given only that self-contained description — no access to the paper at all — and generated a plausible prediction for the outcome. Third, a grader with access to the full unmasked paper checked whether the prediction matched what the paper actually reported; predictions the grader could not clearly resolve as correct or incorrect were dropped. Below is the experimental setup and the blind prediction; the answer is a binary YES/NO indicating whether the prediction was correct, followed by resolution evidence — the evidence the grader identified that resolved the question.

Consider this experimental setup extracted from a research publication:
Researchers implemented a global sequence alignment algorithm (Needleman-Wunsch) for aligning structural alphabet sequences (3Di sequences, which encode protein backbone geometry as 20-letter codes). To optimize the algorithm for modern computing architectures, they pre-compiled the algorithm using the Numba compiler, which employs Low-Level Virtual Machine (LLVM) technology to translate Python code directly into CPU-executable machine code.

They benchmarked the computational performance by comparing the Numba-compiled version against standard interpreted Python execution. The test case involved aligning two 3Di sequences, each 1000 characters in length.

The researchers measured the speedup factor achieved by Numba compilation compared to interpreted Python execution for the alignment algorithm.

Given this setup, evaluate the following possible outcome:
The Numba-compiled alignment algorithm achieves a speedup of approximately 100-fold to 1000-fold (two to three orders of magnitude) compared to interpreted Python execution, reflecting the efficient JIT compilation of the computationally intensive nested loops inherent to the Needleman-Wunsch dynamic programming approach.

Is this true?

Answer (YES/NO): YES